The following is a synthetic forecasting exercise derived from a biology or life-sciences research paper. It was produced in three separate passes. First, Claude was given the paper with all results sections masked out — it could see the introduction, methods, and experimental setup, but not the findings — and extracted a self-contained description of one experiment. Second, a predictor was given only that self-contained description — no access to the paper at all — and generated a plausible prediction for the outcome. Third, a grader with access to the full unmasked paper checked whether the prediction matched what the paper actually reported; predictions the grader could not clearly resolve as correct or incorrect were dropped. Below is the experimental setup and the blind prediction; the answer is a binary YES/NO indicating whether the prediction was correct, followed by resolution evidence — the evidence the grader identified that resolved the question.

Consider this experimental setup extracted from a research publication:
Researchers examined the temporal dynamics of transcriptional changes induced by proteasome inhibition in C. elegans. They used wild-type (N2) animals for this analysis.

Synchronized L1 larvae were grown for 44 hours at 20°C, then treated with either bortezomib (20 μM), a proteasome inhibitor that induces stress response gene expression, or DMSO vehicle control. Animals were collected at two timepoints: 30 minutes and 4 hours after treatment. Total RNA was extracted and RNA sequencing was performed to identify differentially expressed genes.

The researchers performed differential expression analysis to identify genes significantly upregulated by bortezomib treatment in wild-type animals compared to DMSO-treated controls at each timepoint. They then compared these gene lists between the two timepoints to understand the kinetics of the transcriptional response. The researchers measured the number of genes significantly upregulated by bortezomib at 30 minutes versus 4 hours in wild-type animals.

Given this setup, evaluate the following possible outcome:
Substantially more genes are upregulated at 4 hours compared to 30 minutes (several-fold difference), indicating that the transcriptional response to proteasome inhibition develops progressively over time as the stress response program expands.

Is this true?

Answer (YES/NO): YES